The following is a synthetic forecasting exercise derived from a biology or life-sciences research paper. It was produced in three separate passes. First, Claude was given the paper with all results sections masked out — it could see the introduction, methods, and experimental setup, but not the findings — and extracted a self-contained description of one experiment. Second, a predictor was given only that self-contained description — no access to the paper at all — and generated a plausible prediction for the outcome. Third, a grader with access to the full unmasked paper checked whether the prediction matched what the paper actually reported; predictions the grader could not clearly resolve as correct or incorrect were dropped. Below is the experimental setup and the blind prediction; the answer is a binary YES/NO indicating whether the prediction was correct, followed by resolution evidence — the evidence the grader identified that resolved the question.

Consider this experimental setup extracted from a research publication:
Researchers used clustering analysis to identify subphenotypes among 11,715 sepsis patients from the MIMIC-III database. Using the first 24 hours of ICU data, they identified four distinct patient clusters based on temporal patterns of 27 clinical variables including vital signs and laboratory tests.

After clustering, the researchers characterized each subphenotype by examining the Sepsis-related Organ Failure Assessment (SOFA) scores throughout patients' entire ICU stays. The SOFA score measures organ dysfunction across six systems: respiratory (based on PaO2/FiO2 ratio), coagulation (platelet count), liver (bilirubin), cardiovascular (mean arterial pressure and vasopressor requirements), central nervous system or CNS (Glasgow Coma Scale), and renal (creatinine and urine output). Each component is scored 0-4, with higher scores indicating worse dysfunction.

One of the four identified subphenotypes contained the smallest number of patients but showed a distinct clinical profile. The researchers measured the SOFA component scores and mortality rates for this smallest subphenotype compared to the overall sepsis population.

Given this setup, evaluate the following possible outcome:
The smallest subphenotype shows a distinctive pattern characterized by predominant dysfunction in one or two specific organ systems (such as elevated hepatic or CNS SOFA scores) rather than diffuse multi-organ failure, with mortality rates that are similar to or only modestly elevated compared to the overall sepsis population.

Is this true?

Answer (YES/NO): NO